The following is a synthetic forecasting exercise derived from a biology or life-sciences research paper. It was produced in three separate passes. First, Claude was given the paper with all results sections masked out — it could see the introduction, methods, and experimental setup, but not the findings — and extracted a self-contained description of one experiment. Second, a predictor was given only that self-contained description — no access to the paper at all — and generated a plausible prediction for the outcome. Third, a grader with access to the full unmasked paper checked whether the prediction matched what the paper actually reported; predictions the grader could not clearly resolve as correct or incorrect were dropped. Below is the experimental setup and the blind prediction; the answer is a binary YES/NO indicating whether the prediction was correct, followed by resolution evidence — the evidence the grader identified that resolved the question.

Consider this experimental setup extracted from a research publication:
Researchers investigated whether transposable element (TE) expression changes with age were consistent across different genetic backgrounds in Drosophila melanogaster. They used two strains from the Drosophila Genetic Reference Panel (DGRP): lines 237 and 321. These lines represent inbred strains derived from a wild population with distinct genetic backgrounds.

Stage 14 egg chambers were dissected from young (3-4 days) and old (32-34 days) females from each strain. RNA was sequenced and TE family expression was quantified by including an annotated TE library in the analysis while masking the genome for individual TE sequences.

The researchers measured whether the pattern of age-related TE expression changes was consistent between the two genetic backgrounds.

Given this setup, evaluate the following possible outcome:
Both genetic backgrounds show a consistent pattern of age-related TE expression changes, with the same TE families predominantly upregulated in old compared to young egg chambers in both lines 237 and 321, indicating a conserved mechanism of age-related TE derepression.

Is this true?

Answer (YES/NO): NO